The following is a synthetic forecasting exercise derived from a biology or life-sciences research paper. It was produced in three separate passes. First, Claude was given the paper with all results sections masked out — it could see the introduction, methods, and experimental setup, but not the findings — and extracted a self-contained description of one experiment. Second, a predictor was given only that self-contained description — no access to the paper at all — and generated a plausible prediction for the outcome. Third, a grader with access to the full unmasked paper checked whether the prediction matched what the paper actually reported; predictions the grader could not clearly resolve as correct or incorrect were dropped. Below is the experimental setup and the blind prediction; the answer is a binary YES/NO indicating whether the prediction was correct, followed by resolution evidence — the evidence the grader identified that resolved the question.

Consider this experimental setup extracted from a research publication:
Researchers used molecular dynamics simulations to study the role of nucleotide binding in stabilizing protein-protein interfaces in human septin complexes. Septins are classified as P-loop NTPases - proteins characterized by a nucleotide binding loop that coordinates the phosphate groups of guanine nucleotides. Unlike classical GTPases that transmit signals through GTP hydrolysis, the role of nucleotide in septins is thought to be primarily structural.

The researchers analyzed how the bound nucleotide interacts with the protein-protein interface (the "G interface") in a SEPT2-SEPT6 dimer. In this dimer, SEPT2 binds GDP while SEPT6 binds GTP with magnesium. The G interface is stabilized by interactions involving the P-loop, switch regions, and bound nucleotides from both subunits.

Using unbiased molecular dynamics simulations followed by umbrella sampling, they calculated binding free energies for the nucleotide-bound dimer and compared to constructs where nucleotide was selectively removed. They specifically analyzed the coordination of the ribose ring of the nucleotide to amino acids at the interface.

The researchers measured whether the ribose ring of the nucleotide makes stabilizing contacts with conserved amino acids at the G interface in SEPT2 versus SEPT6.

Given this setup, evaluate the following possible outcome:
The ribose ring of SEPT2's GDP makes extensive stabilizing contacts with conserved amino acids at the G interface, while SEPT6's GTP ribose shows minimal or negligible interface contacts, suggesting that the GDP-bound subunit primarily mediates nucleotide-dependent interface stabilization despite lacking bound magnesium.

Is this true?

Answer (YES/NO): YES